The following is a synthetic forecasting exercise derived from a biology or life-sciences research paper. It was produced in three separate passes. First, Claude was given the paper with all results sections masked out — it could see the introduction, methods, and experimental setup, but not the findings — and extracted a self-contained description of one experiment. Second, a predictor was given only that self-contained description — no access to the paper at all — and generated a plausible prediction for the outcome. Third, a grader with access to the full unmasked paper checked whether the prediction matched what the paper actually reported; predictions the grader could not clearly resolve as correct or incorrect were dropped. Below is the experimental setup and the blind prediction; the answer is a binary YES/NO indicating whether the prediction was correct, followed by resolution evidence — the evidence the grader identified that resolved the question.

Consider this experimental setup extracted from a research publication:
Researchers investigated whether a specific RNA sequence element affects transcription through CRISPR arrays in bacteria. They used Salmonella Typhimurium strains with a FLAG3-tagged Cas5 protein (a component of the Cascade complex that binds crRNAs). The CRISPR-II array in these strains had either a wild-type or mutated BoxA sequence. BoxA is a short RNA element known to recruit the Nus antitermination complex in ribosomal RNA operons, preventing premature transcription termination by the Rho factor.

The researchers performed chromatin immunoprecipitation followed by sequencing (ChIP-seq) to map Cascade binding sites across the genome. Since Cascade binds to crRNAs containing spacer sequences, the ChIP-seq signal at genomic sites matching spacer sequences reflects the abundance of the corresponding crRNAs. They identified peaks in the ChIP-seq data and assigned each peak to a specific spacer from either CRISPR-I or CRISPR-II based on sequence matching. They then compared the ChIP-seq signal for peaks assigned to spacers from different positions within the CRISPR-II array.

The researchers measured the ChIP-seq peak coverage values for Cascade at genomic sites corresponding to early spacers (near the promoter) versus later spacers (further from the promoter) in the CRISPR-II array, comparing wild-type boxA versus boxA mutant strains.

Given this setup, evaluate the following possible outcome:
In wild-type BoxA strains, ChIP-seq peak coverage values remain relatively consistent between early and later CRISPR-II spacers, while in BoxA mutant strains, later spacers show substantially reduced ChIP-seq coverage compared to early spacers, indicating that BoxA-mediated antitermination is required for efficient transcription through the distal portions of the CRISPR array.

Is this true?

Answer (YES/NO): YES